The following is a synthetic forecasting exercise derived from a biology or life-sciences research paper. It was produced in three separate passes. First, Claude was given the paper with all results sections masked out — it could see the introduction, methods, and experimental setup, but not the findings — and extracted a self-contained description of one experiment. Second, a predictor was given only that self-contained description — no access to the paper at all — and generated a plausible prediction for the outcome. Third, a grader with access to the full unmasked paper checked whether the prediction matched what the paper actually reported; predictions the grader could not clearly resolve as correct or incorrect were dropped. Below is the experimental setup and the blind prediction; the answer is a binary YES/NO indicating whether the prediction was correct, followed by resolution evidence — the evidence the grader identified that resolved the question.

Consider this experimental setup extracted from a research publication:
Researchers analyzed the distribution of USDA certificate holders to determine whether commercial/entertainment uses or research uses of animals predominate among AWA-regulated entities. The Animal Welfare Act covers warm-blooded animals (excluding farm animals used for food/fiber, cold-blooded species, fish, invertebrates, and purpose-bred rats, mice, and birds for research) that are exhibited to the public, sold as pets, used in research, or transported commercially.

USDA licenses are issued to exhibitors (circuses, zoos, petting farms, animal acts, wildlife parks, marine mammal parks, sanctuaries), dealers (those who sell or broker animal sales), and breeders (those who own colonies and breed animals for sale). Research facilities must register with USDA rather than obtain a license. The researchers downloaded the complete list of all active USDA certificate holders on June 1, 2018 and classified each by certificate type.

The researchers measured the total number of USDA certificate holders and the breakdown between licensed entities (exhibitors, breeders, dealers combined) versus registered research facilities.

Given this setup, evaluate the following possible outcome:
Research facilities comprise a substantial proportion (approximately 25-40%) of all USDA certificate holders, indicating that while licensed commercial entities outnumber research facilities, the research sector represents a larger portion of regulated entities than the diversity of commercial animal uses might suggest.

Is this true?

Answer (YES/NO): NO